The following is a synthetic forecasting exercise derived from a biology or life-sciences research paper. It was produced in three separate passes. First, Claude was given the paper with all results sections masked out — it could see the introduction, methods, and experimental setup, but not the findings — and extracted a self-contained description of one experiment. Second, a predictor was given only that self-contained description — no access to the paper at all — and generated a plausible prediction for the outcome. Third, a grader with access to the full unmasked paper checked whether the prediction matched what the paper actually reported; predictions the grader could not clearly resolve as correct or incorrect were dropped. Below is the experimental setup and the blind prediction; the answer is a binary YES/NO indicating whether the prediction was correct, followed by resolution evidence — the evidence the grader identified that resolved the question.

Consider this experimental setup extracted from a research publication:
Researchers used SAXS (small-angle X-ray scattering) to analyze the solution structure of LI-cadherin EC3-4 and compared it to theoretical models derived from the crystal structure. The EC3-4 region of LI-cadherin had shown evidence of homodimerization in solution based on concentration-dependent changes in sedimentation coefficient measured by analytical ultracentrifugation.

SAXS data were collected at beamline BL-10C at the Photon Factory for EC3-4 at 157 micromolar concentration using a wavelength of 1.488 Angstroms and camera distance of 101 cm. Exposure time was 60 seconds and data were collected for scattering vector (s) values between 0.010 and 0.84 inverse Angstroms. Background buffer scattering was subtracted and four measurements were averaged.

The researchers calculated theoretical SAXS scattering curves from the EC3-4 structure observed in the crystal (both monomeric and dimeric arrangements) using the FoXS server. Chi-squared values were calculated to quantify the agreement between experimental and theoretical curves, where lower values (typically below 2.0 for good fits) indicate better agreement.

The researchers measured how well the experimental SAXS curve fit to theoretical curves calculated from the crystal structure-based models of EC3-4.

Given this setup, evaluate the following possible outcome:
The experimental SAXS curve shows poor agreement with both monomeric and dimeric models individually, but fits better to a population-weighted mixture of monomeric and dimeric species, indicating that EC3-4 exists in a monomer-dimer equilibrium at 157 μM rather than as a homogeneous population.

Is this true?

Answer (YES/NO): NO